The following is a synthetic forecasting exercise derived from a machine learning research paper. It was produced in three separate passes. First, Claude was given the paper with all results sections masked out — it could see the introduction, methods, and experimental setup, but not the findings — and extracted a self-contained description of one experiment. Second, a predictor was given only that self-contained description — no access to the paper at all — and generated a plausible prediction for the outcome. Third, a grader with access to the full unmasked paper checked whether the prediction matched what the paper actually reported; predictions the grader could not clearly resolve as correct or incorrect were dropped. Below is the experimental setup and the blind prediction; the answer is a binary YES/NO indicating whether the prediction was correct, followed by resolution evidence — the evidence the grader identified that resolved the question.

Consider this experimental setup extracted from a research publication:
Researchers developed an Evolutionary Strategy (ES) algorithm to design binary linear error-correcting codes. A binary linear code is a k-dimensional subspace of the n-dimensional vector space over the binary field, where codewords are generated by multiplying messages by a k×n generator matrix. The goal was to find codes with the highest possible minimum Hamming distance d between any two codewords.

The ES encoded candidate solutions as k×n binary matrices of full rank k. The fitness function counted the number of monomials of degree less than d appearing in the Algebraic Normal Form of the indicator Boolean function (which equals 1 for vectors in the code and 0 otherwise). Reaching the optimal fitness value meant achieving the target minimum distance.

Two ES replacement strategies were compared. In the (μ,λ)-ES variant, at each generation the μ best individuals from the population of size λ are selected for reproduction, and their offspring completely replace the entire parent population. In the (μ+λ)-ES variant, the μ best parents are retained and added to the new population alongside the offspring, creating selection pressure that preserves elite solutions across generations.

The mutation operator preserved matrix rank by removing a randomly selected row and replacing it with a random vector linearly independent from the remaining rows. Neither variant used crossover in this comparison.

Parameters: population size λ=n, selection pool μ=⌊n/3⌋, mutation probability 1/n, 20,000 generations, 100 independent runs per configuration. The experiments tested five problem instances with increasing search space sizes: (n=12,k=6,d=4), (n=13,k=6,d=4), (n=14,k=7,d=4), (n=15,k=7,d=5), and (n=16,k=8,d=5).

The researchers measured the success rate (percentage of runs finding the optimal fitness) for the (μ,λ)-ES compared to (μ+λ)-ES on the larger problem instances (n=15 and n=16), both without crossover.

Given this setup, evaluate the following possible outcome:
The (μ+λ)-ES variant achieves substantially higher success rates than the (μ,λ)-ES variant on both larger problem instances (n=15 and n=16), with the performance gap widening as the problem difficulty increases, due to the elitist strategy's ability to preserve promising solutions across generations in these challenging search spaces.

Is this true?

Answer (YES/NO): NO